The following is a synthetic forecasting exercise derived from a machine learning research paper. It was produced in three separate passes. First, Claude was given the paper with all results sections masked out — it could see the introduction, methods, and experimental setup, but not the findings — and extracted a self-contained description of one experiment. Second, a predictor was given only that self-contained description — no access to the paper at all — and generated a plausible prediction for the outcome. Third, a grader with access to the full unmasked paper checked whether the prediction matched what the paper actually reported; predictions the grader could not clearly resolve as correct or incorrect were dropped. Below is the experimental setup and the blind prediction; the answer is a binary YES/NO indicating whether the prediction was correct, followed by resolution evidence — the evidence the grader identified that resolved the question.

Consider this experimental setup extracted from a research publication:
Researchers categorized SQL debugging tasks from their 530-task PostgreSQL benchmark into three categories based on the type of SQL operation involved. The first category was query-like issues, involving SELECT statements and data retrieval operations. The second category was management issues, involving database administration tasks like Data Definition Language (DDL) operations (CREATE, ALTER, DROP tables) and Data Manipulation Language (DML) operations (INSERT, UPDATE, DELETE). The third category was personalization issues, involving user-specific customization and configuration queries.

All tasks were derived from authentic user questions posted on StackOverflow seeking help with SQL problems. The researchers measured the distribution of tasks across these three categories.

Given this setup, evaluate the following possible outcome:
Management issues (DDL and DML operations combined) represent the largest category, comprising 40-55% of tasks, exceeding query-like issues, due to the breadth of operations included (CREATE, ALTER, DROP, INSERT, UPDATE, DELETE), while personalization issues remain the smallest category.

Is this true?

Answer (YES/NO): NO